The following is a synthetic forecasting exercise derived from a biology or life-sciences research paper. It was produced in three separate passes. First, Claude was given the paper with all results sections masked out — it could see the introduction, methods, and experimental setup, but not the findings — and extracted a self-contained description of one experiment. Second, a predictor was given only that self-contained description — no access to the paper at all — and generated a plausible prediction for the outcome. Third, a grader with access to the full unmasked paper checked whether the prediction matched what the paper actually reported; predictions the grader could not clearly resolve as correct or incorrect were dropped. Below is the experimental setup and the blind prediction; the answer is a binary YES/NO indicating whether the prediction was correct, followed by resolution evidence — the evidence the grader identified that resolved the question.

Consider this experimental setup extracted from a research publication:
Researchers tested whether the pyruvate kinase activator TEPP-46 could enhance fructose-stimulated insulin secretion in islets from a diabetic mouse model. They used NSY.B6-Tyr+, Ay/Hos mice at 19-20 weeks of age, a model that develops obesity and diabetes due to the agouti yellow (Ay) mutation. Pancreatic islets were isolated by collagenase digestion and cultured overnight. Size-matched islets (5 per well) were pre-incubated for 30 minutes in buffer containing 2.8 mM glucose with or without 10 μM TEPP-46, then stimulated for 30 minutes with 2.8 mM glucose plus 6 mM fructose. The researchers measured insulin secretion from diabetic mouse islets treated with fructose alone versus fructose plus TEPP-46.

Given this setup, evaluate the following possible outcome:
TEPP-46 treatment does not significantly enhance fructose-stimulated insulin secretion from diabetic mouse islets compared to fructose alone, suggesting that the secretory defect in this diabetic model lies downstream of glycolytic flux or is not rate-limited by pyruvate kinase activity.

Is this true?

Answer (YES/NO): NO